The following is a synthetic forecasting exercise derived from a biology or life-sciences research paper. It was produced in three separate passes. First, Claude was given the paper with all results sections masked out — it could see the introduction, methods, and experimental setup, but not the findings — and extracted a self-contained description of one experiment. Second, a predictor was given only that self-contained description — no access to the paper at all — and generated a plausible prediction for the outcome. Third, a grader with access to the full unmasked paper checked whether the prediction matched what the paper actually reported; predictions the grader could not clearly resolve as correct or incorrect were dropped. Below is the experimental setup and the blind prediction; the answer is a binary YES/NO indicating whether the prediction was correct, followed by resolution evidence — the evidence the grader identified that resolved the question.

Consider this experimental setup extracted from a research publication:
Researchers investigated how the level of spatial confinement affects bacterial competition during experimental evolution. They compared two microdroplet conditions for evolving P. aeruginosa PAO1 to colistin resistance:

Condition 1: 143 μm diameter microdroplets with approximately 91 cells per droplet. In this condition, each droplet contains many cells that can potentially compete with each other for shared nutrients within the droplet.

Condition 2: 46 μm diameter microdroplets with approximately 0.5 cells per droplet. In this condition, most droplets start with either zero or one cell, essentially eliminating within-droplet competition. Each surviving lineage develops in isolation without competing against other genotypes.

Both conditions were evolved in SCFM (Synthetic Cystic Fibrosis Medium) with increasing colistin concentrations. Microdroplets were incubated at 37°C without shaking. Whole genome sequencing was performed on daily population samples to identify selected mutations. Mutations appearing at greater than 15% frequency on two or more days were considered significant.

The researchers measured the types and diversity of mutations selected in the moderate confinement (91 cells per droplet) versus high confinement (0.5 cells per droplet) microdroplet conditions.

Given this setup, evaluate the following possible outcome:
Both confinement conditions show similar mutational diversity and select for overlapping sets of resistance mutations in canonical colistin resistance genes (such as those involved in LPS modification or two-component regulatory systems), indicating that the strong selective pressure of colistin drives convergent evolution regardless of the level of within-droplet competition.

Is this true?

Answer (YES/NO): NO